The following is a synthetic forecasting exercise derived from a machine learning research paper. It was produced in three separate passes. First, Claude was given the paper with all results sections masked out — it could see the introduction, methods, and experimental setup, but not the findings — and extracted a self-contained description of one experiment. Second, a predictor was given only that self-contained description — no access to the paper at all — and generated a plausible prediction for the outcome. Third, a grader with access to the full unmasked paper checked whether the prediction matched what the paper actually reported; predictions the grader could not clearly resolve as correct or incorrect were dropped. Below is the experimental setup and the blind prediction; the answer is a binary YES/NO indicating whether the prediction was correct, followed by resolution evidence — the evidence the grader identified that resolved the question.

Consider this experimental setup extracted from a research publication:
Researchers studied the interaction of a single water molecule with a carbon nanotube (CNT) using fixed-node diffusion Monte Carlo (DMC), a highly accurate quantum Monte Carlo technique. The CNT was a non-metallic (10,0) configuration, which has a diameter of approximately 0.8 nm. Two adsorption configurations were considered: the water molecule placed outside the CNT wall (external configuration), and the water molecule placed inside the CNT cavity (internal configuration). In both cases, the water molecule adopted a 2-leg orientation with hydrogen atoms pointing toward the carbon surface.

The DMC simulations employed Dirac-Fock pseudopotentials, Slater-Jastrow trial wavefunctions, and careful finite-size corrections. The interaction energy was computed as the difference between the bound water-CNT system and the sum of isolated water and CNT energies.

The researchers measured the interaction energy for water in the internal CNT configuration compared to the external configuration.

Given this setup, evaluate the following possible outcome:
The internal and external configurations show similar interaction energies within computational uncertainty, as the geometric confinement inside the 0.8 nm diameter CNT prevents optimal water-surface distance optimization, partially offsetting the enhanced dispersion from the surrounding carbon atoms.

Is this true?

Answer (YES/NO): NO